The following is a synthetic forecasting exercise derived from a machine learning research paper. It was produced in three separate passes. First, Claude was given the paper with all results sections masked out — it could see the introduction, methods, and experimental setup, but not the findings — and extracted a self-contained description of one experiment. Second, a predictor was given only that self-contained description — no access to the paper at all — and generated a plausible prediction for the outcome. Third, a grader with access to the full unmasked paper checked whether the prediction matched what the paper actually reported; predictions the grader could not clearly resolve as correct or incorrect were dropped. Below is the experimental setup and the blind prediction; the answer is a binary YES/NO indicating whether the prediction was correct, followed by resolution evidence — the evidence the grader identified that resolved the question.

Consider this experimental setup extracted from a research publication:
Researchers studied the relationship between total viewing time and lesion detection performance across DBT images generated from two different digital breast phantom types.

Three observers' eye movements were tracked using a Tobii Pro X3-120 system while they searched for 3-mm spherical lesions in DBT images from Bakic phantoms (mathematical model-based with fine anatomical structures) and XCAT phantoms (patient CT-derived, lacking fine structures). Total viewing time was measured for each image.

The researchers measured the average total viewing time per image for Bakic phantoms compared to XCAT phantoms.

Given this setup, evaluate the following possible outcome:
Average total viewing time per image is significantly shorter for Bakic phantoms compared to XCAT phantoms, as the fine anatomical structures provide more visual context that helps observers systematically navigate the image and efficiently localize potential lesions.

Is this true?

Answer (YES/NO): NO